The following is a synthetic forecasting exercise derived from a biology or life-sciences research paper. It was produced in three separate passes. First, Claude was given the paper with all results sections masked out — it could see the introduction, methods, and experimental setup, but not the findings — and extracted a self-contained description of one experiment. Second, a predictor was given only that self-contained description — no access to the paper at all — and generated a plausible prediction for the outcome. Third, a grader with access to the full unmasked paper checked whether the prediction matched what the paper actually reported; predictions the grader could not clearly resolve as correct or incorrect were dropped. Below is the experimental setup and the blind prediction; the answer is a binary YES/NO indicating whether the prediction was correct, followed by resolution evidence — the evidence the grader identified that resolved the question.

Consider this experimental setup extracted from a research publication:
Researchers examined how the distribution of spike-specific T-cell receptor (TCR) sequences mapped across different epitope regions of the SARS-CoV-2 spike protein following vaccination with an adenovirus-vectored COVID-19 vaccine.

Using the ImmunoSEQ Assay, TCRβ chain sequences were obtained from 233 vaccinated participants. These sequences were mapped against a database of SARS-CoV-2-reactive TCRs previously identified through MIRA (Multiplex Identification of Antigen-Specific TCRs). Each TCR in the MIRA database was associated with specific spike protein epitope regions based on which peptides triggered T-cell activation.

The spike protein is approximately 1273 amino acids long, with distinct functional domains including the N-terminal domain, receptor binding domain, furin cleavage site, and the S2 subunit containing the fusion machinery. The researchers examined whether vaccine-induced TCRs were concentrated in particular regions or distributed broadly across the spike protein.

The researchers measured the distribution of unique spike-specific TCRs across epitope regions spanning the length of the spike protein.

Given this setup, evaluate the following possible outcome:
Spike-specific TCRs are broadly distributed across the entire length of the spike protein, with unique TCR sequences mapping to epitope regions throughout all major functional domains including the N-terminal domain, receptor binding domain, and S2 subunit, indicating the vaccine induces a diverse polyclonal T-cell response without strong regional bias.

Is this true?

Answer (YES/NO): NO